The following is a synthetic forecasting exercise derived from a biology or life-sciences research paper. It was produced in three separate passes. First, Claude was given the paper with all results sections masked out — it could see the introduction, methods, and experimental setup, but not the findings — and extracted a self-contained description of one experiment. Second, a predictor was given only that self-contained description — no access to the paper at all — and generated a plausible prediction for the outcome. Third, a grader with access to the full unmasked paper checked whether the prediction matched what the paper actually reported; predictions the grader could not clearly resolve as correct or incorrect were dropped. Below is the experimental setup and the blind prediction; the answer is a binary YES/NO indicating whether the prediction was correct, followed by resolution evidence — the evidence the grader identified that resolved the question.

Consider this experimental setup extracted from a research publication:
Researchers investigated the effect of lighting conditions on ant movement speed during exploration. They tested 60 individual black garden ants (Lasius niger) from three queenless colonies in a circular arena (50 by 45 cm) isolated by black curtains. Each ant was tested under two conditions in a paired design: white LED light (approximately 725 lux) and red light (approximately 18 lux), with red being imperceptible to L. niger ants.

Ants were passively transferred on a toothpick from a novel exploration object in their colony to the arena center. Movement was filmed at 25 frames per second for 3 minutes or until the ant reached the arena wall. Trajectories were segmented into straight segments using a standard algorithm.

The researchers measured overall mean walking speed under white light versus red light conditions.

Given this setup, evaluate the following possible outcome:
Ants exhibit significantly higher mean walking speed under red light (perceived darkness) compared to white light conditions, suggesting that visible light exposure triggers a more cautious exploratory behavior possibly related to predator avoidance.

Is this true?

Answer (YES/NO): NO